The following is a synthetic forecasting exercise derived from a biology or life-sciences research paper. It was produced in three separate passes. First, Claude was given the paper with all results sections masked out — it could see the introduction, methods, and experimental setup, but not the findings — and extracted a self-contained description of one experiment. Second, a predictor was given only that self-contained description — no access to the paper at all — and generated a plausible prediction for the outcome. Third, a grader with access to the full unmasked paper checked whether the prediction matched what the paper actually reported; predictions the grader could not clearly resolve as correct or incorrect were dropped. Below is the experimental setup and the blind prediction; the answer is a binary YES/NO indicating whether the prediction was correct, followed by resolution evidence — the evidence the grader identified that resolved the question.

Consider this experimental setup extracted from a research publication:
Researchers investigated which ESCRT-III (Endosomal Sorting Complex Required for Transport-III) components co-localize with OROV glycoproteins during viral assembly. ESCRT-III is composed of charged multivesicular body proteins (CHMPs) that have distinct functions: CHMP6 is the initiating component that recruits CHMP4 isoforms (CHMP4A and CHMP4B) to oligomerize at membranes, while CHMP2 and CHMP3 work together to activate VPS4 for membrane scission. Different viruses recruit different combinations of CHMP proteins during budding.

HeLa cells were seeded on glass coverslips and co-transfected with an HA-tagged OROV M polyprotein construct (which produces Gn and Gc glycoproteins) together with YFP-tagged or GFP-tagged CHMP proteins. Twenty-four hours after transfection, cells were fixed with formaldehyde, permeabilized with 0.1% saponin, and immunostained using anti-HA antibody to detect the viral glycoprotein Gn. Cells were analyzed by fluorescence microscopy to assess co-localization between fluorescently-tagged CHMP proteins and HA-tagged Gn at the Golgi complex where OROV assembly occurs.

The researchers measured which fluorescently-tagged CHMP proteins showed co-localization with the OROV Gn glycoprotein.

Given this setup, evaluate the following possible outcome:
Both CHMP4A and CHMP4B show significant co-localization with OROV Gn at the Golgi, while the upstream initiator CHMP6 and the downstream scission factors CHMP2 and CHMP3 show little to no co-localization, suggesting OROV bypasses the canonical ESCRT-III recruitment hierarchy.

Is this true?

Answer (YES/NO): NO